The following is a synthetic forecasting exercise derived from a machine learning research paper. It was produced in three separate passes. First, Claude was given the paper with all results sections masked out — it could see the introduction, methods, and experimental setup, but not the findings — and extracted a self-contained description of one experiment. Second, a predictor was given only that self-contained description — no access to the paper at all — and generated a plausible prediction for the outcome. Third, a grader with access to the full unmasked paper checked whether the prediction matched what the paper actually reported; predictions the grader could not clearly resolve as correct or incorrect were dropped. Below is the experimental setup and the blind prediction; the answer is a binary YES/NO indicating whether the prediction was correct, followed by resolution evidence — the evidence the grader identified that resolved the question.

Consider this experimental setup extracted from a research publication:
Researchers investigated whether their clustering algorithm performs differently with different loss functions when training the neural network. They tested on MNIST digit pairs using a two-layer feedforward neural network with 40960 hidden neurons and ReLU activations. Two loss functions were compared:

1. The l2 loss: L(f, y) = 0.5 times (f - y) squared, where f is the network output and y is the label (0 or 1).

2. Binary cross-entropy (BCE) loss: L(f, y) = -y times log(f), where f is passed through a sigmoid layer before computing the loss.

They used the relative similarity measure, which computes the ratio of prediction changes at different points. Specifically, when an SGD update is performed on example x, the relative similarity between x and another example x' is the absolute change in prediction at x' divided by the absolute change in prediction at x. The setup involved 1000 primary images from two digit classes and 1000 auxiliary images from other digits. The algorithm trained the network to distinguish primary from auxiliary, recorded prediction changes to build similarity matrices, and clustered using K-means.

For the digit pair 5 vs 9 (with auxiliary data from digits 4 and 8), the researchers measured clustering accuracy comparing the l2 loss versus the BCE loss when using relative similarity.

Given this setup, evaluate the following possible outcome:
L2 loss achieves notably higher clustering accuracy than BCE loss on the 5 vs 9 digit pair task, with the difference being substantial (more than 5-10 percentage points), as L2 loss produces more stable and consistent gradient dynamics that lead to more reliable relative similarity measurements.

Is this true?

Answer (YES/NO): YES